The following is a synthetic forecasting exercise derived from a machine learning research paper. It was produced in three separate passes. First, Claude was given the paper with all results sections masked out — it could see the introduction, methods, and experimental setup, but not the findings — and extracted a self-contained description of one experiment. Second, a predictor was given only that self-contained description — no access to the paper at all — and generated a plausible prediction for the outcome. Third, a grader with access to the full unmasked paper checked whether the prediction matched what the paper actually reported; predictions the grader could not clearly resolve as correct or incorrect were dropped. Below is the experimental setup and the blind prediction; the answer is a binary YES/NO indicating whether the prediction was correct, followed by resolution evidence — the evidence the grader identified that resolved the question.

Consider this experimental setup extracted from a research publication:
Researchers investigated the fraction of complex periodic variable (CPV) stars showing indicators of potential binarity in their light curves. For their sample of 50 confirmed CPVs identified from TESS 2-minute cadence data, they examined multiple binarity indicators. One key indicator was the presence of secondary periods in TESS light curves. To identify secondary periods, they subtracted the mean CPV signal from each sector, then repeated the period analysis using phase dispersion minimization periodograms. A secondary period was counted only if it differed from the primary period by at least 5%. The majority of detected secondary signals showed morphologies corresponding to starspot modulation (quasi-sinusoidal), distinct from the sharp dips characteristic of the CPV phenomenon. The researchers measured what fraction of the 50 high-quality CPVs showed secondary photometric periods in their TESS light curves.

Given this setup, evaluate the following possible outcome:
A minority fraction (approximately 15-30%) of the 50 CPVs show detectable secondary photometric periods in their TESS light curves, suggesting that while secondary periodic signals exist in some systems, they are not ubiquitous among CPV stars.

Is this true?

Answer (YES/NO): NO